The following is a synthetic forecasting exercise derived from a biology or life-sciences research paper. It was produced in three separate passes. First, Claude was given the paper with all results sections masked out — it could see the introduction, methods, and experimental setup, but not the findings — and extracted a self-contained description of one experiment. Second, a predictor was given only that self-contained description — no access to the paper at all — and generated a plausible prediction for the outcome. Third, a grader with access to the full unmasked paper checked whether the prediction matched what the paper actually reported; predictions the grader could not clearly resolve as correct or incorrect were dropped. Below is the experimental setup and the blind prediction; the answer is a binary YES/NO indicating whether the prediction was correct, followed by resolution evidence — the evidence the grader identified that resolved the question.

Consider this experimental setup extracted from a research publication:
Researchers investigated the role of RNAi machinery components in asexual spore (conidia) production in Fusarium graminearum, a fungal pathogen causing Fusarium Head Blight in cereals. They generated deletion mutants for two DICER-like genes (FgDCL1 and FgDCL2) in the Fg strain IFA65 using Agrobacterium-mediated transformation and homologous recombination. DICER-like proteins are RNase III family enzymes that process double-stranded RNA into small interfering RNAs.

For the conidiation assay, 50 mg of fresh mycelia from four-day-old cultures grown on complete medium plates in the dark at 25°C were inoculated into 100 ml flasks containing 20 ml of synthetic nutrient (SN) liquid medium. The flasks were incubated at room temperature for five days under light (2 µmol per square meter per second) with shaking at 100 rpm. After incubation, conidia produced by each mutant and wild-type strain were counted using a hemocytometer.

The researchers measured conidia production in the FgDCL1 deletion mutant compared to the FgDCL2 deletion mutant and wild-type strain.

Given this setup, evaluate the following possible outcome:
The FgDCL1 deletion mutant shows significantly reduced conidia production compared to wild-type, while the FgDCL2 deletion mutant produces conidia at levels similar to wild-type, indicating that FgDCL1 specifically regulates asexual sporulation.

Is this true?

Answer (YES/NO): NO